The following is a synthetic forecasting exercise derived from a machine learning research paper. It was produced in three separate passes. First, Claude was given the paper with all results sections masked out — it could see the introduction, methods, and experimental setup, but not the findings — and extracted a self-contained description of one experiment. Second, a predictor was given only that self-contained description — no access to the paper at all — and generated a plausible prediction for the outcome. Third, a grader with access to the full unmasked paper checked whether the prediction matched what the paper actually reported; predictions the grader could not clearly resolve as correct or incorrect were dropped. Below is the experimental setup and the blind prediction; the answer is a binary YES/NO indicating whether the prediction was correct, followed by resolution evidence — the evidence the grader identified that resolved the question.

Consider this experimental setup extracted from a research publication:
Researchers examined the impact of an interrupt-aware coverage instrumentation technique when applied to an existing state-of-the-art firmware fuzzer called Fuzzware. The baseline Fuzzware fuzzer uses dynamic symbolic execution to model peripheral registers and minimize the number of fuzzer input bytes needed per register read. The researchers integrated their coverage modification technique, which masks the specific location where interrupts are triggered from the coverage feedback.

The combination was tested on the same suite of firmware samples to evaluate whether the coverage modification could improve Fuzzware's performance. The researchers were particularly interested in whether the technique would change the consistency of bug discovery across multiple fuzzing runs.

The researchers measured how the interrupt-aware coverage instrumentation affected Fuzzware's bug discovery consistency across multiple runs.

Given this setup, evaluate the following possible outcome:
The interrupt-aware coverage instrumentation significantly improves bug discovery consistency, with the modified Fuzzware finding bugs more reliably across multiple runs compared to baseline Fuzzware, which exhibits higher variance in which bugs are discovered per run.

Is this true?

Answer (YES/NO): YES